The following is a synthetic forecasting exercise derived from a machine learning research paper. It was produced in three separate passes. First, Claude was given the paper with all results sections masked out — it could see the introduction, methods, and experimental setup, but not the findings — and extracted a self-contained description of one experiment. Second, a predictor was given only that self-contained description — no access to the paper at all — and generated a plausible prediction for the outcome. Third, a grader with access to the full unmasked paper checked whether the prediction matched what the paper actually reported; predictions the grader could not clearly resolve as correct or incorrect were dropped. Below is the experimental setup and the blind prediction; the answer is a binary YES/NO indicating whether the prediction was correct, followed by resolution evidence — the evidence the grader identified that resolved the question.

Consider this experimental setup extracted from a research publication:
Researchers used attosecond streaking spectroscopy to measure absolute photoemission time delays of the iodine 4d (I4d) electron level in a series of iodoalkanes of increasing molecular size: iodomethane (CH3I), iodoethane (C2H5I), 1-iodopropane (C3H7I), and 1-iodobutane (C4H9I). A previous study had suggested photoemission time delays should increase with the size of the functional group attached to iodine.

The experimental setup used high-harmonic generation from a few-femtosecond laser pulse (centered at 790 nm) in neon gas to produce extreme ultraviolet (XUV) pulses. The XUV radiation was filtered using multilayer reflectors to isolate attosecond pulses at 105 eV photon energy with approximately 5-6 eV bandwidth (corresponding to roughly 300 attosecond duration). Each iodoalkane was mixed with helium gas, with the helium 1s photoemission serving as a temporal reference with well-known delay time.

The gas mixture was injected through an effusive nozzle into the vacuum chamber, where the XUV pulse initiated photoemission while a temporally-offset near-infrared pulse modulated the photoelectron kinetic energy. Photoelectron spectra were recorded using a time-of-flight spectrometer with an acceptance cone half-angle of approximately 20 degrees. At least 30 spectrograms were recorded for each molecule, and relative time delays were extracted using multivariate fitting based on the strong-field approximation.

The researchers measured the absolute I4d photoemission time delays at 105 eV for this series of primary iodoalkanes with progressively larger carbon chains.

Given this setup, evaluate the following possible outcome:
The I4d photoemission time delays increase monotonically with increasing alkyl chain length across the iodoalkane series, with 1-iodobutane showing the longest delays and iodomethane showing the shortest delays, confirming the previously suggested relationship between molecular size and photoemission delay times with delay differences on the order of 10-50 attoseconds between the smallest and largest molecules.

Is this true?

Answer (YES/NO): NO